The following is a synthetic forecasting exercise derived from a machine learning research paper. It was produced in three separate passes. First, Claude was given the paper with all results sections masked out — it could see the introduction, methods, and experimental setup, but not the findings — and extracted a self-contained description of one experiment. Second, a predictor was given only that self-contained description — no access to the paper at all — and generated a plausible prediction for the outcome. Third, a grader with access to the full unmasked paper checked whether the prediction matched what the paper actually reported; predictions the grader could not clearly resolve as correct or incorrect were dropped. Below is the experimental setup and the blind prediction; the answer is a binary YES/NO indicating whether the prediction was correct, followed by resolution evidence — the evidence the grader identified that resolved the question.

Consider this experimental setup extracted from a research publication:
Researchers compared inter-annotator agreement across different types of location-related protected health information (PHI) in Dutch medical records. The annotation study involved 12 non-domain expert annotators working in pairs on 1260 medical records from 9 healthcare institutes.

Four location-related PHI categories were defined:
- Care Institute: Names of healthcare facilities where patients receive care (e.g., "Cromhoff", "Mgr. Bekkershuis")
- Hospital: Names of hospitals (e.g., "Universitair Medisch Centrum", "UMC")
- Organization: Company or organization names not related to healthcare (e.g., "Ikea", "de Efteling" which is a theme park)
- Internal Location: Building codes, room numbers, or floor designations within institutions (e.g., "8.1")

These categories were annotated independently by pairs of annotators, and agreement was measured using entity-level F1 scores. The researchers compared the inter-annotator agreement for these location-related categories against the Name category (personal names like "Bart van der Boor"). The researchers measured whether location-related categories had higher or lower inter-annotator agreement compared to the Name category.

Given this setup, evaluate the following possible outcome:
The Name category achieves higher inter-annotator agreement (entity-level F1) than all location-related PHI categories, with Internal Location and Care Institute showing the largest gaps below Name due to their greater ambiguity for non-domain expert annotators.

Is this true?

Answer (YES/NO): NO